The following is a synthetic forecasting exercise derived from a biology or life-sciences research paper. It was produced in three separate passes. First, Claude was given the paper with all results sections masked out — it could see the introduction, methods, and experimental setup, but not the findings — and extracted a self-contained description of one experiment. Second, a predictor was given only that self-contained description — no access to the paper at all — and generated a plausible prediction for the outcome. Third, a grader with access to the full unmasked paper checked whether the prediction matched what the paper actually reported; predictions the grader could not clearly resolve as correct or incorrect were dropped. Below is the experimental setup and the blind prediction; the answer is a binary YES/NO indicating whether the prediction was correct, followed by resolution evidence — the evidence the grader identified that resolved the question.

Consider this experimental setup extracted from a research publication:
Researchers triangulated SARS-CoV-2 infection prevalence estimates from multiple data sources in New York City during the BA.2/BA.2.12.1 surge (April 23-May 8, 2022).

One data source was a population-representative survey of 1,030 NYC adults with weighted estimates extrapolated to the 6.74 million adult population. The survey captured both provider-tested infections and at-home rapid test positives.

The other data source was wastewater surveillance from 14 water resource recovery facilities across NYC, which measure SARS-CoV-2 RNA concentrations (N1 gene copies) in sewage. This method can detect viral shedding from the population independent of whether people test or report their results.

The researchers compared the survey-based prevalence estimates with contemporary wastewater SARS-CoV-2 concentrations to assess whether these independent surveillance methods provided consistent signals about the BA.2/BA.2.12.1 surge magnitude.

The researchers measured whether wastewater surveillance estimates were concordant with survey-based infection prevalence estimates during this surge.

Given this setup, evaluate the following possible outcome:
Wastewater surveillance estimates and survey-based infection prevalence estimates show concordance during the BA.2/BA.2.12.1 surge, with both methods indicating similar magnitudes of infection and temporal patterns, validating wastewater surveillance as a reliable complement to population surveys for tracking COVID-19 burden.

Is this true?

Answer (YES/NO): NO